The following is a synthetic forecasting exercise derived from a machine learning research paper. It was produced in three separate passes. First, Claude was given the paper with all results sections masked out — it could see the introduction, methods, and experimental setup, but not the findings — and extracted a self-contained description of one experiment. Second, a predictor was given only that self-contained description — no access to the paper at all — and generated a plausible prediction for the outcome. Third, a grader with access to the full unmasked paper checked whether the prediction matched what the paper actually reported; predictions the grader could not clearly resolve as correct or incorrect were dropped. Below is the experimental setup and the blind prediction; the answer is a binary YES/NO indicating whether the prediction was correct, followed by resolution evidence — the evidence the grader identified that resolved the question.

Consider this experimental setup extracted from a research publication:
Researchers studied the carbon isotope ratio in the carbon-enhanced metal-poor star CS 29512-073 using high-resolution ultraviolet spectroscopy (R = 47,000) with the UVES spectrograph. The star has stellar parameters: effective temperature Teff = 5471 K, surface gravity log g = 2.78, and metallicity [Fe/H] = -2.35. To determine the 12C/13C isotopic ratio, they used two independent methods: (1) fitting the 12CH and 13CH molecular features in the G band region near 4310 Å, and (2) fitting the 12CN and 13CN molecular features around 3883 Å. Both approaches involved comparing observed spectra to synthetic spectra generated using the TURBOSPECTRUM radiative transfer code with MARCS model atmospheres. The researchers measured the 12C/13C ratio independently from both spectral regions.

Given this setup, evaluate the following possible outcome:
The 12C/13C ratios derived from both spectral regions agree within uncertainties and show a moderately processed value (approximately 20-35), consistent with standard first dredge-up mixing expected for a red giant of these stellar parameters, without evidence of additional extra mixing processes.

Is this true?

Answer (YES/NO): NO